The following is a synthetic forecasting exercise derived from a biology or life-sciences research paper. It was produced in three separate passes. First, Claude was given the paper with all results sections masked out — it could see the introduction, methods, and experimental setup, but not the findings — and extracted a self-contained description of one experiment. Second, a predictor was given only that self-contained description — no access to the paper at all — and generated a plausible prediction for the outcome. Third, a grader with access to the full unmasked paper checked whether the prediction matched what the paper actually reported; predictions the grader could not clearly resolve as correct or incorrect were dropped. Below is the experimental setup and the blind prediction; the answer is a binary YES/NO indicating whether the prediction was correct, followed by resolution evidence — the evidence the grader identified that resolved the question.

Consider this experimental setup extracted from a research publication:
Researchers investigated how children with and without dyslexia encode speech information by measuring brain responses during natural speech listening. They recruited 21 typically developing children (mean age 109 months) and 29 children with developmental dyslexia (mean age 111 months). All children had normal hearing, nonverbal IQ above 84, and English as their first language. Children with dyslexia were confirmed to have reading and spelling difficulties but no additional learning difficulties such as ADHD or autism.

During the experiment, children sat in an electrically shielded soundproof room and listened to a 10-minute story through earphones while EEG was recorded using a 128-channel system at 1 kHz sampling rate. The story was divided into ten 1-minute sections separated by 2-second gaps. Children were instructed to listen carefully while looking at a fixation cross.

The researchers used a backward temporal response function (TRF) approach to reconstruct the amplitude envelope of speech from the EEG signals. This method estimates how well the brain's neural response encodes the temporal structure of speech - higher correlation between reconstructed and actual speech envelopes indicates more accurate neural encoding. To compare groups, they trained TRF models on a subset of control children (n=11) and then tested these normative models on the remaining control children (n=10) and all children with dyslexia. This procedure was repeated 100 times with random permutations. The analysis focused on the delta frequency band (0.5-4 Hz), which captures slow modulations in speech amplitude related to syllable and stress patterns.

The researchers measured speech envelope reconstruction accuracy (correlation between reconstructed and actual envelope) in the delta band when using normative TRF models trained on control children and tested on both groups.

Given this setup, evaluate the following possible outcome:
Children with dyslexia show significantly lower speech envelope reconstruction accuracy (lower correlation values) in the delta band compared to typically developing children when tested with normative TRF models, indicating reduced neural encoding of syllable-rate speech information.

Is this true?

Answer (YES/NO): YES